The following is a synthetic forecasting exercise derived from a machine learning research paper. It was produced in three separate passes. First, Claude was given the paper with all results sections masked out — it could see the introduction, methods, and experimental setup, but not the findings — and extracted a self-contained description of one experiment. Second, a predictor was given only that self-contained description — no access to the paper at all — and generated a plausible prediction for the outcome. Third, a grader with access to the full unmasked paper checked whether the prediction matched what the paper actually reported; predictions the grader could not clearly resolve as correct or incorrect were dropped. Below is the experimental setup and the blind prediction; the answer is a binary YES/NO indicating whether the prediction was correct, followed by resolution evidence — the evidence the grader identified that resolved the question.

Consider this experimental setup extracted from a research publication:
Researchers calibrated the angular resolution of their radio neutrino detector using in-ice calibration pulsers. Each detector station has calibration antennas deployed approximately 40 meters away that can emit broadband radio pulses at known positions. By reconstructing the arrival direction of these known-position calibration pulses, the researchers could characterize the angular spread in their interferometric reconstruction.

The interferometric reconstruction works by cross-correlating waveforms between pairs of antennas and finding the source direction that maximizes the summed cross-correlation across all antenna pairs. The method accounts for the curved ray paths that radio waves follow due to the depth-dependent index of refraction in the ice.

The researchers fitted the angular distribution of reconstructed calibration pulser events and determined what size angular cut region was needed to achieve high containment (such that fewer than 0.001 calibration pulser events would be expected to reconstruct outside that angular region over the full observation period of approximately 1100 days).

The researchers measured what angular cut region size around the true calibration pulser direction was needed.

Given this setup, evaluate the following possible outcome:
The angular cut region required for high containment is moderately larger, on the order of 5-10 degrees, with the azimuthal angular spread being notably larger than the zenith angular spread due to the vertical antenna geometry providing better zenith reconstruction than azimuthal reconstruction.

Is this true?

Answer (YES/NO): NO